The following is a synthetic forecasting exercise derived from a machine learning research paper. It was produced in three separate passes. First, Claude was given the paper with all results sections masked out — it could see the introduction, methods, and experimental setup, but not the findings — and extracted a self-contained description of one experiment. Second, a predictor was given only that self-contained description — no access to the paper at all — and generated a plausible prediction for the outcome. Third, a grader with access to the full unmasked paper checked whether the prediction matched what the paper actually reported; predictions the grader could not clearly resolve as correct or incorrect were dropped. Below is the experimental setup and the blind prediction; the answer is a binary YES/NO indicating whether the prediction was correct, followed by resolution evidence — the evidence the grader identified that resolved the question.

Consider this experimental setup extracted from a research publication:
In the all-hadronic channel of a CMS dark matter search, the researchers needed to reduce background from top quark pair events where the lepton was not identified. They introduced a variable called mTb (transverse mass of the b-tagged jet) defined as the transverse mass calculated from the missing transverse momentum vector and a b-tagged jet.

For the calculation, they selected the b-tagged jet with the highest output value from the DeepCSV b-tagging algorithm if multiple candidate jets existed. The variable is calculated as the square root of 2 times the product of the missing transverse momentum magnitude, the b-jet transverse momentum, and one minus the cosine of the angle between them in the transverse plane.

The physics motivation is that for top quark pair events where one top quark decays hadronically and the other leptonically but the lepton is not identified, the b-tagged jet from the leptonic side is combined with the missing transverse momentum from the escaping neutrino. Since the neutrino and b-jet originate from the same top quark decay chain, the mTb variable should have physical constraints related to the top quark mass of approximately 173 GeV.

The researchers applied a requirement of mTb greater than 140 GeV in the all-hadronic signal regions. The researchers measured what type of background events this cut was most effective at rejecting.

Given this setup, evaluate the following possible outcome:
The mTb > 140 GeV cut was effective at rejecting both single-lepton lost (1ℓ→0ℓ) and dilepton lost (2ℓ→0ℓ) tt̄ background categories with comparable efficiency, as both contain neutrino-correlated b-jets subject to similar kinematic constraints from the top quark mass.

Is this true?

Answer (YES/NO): NO